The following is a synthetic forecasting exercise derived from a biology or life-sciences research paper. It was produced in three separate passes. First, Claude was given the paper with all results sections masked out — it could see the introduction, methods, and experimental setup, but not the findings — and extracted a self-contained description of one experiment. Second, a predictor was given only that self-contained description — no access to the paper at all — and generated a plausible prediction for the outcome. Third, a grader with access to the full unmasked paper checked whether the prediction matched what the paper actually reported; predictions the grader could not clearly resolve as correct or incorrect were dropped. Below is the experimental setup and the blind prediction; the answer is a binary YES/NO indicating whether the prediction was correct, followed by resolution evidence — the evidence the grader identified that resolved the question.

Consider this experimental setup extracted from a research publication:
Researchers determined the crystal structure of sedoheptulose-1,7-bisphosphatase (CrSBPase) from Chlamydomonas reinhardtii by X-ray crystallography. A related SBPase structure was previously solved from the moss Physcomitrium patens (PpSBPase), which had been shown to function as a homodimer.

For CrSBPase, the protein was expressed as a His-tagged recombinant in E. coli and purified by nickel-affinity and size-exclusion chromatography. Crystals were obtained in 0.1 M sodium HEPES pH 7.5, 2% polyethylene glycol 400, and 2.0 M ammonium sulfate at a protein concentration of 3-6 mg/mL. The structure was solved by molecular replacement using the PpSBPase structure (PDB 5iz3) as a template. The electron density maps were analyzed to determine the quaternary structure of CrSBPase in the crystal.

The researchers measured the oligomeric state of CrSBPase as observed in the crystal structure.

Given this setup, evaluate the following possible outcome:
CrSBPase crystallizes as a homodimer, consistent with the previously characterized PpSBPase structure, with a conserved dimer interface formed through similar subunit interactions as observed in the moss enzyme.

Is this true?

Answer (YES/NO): YES